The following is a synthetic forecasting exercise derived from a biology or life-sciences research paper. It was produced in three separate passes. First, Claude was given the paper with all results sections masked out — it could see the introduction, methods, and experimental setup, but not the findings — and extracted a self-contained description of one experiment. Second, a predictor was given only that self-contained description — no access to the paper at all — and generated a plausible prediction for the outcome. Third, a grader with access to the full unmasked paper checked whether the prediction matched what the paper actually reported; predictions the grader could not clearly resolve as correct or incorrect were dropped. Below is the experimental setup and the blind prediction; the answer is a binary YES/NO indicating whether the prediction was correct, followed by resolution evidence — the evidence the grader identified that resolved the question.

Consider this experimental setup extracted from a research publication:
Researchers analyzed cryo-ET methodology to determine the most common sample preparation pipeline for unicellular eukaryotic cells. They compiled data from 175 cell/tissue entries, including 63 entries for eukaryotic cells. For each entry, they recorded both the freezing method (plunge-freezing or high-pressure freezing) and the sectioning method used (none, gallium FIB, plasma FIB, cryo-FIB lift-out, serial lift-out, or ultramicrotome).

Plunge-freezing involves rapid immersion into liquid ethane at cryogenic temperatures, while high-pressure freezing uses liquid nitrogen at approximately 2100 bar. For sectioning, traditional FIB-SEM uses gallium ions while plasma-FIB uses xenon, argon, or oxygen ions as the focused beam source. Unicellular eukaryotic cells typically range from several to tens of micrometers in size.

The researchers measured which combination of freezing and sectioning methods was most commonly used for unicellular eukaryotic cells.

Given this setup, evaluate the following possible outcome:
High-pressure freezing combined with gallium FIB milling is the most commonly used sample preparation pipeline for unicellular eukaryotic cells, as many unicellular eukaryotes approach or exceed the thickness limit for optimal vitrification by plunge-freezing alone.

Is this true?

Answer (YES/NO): NO